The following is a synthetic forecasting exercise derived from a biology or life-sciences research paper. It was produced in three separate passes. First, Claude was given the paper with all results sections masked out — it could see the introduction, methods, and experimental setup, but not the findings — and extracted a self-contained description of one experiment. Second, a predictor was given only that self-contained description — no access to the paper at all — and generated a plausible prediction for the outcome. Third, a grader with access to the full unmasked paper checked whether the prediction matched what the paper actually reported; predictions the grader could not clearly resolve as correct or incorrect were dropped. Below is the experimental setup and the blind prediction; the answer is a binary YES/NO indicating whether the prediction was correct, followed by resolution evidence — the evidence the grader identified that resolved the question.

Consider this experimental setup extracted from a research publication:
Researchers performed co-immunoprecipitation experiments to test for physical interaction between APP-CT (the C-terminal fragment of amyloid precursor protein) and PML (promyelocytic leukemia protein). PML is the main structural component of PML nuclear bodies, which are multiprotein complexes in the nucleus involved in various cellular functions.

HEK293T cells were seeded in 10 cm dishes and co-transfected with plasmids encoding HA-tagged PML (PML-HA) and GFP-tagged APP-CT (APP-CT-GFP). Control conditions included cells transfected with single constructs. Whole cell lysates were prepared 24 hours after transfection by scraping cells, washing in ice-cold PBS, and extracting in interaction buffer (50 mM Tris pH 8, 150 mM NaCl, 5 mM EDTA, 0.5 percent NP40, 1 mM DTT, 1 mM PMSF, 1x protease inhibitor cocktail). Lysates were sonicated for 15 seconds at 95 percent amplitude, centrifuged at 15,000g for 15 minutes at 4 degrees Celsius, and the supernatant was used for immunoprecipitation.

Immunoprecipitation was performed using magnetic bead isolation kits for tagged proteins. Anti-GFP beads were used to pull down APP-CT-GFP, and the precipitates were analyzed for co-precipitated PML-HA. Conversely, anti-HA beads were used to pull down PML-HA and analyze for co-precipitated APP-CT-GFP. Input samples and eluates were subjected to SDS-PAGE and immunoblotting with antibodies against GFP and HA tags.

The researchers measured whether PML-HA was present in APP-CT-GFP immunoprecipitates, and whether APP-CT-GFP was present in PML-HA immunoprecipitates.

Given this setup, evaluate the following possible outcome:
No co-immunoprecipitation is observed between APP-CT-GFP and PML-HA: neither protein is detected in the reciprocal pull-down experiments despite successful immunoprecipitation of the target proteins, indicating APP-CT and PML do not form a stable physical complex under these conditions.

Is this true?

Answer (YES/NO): NO